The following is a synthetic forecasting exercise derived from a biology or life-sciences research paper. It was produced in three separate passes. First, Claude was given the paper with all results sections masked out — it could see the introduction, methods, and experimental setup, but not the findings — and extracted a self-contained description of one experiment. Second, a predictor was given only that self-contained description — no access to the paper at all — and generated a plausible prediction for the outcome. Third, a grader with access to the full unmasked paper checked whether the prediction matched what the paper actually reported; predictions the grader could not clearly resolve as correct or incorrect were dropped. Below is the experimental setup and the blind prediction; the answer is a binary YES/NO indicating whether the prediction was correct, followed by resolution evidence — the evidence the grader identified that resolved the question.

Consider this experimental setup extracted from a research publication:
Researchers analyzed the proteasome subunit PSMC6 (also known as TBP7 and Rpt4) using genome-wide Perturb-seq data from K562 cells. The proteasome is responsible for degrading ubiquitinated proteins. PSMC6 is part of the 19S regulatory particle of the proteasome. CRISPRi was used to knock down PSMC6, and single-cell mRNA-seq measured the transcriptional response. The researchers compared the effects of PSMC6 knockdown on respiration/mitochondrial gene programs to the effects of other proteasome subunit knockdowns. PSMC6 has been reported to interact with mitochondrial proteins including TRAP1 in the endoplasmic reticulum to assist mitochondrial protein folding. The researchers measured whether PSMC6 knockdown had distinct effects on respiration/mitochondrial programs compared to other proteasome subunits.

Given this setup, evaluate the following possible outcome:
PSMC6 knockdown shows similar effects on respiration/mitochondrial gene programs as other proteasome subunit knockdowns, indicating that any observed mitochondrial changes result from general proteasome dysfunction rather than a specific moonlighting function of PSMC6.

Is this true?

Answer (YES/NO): NO